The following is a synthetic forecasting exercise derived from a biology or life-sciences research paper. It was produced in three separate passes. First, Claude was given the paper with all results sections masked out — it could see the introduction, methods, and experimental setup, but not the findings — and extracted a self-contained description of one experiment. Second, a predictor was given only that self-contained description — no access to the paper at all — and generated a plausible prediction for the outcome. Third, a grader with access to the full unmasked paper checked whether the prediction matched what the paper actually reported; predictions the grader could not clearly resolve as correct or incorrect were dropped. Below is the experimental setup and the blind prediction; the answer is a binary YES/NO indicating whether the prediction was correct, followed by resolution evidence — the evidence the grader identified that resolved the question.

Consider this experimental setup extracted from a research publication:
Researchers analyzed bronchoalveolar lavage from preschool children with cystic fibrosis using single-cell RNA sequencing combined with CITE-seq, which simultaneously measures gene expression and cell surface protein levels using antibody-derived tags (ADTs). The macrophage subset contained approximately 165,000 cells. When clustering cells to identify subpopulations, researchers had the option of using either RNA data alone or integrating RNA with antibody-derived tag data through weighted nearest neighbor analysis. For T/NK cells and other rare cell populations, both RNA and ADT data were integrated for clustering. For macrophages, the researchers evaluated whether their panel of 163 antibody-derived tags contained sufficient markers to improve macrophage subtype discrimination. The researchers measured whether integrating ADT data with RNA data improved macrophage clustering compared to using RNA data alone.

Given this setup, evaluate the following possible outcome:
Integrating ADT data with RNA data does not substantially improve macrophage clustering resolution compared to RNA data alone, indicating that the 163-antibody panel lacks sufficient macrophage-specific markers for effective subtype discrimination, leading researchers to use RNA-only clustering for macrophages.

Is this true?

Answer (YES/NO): YES